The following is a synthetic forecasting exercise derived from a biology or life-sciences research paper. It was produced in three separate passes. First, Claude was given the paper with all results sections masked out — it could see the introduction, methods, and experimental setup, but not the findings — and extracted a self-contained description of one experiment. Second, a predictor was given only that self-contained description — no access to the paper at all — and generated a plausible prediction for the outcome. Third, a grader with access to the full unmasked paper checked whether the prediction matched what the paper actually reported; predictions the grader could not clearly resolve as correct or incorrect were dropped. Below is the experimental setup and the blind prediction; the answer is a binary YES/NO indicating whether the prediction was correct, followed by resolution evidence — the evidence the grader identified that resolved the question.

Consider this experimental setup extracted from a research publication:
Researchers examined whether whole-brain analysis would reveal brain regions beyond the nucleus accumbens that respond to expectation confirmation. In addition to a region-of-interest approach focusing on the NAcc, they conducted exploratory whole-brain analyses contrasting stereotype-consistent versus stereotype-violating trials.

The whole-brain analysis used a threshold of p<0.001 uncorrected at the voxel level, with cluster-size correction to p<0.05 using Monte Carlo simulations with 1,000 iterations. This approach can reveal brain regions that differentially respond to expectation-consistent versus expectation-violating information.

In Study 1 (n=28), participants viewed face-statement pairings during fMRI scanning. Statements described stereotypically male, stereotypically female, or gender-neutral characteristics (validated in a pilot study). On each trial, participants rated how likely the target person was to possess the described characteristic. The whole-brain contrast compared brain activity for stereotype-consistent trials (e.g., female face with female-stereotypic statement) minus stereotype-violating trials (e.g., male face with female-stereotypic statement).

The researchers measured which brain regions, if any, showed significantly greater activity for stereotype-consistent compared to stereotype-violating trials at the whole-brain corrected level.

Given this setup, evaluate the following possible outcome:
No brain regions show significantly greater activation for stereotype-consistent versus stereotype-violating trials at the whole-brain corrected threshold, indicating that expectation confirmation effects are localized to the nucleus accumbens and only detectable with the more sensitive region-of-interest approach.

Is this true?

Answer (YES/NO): NO